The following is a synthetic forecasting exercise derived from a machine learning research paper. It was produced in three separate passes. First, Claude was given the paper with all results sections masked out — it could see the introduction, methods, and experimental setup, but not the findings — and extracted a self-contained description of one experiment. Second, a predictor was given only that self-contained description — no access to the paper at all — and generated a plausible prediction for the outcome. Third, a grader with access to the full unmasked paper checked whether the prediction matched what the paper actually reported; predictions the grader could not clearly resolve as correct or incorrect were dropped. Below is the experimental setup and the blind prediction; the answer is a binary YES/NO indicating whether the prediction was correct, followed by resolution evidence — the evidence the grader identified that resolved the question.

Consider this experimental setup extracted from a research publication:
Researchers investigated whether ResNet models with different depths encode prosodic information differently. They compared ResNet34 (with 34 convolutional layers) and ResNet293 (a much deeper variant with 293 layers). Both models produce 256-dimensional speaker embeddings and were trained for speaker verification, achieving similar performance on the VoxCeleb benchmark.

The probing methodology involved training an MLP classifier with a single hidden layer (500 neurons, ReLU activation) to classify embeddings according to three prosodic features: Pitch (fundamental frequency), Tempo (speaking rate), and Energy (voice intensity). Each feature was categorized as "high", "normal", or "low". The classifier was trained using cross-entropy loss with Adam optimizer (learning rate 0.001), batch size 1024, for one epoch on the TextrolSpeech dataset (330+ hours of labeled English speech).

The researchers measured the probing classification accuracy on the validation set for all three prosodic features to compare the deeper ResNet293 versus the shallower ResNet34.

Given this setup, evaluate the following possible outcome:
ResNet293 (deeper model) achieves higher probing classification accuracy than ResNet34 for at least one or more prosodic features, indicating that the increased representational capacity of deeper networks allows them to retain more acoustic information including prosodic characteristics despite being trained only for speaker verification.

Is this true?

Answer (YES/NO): NO